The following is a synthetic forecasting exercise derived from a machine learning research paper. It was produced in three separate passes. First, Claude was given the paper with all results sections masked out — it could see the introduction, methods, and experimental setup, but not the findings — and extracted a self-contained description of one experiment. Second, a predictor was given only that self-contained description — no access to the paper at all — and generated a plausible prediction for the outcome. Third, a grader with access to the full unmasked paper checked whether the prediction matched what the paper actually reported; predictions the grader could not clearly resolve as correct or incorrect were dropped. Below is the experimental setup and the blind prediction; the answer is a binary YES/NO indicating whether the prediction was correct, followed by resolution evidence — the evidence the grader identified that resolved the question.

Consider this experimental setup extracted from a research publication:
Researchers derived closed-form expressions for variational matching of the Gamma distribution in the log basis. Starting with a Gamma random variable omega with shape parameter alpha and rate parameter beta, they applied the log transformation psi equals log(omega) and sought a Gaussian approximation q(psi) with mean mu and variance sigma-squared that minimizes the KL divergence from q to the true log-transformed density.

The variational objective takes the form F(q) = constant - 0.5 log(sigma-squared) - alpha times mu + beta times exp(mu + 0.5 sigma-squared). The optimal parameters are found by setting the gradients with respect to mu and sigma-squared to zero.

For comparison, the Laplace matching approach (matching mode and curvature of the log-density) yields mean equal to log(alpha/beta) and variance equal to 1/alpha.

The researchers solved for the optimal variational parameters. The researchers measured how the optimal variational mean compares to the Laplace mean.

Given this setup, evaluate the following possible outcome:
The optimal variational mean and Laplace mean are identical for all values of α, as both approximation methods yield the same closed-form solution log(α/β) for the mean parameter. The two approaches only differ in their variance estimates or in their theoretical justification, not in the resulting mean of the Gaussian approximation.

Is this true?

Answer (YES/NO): NO